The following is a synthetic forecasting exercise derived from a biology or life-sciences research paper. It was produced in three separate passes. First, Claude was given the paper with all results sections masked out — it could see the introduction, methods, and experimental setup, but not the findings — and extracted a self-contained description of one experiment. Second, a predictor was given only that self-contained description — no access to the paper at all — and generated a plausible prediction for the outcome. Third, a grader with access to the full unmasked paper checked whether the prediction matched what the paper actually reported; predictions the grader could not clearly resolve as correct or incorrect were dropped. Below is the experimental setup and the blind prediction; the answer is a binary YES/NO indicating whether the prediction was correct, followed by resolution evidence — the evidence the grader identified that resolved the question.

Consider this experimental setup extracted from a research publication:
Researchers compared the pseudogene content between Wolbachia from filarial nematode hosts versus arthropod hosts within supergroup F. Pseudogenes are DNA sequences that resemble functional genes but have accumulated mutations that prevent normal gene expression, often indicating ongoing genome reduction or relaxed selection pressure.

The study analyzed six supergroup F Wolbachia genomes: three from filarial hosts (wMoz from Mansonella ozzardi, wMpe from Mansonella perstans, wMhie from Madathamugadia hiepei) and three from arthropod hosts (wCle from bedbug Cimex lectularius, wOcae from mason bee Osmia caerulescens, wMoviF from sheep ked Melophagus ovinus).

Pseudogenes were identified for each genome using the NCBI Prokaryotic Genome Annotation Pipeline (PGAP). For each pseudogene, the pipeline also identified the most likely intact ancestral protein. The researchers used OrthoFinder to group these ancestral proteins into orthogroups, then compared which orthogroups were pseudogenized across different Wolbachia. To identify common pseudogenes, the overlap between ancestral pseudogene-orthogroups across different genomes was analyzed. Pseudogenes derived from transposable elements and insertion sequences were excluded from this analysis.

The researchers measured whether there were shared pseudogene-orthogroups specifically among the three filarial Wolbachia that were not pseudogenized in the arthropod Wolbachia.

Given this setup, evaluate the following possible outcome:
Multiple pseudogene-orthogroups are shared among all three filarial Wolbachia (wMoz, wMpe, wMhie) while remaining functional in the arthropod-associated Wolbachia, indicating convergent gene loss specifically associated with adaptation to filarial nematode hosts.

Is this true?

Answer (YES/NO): YES